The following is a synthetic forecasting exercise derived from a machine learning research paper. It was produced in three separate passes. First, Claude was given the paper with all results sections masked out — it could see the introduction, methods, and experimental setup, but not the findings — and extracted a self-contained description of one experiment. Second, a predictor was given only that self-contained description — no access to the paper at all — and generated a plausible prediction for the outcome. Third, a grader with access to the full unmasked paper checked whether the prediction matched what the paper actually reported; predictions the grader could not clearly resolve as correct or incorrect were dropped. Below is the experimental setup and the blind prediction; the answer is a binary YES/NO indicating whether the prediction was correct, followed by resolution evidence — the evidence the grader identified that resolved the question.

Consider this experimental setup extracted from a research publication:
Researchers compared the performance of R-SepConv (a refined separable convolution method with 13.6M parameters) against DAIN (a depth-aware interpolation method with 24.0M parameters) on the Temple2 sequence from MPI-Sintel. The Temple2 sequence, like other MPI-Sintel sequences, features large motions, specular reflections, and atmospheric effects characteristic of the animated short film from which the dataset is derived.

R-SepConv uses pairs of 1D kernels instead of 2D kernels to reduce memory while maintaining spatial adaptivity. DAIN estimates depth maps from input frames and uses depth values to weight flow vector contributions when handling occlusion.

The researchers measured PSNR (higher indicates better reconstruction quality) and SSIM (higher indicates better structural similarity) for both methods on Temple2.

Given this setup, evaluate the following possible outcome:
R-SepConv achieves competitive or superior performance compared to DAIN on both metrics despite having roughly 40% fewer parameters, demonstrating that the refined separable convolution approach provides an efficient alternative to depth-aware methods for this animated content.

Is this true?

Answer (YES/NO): YES